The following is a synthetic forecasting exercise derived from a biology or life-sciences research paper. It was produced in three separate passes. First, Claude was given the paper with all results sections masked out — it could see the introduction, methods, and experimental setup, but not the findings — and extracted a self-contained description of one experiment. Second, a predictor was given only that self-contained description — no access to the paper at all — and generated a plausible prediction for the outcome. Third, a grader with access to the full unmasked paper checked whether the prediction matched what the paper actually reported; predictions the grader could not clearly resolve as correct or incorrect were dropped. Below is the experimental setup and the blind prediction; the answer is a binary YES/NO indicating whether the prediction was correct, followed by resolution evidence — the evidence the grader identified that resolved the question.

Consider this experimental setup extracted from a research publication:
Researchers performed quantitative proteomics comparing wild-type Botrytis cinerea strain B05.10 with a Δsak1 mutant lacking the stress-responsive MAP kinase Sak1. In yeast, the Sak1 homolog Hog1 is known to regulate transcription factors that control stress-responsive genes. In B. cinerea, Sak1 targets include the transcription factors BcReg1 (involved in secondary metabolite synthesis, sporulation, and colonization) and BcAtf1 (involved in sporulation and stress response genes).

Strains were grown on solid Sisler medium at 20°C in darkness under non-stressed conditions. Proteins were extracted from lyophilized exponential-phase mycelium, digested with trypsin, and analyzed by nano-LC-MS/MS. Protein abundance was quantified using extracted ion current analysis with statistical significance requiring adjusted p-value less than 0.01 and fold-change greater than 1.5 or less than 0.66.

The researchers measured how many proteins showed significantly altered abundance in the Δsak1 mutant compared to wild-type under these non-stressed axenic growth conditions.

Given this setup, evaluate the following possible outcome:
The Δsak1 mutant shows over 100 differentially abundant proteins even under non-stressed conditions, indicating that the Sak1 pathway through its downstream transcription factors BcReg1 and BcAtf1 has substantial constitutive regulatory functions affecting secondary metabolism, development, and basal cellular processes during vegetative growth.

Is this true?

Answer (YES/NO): YES